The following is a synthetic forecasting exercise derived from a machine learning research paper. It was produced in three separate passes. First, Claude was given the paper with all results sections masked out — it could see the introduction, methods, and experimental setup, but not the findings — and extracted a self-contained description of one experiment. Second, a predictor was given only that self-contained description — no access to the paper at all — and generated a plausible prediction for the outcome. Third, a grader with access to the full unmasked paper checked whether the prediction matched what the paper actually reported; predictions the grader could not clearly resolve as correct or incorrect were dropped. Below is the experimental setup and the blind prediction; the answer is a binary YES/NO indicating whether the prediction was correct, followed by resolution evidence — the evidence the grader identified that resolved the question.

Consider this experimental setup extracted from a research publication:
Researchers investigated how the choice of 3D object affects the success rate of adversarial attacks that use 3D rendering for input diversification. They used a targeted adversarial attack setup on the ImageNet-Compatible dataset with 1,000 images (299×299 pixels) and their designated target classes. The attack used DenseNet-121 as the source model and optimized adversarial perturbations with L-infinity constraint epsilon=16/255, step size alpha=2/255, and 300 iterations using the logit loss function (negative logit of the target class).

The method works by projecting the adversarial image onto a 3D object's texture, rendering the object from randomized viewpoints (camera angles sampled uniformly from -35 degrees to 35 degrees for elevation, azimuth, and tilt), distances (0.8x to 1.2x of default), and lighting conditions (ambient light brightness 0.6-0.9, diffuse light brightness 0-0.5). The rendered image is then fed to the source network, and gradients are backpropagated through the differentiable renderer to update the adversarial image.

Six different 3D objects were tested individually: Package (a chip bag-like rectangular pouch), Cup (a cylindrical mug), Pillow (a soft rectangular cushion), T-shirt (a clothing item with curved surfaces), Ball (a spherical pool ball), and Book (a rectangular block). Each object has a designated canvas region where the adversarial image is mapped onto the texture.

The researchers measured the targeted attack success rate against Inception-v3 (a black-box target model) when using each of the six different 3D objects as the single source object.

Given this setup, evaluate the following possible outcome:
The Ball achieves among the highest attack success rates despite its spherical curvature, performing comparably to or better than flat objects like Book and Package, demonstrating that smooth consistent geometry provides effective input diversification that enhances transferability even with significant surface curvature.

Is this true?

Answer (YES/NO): NO